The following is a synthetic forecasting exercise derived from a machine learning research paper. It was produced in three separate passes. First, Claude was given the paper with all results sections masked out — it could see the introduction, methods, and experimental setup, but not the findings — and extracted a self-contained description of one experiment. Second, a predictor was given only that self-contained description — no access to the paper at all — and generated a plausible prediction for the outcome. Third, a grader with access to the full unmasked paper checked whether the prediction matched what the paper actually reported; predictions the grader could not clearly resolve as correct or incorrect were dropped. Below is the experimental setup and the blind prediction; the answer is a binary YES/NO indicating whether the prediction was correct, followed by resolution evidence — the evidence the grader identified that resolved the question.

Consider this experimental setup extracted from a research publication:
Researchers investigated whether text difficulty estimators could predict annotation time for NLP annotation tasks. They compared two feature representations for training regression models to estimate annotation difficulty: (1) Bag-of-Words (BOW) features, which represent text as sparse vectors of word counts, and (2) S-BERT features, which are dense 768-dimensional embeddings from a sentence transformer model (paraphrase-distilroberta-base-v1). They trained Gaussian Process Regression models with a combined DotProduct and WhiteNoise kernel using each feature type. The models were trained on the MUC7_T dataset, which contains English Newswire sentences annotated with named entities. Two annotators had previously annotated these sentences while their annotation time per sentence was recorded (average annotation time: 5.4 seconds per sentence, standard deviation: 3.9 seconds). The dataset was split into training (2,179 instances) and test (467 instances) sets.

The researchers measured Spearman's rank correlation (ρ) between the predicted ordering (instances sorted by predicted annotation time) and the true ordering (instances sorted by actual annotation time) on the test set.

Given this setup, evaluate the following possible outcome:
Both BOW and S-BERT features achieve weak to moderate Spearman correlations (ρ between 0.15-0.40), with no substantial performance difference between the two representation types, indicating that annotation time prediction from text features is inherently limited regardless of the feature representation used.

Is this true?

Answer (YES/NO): NO